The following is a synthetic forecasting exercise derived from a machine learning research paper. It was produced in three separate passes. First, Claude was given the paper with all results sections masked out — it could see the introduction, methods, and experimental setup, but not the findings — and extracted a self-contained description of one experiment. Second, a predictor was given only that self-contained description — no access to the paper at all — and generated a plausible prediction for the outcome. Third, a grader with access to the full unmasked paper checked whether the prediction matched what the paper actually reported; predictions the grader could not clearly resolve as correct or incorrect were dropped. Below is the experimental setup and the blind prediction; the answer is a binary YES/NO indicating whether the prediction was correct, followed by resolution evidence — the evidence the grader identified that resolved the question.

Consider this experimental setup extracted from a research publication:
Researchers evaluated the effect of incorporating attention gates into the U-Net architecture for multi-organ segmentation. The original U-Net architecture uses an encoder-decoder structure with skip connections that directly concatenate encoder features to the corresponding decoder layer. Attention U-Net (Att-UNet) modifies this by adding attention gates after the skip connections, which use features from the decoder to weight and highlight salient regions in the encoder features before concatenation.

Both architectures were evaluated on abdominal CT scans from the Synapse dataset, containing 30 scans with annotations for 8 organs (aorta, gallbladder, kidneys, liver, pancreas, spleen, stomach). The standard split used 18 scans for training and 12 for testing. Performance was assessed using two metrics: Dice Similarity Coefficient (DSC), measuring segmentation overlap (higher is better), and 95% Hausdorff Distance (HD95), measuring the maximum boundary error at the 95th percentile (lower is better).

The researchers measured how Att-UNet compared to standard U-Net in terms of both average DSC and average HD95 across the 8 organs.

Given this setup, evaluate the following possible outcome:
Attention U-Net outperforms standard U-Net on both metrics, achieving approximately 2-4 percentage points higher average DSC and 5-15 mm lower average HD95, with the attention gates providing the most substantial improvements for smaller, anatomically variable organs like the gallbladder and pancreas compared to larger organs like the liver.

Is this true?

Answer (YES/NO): NO